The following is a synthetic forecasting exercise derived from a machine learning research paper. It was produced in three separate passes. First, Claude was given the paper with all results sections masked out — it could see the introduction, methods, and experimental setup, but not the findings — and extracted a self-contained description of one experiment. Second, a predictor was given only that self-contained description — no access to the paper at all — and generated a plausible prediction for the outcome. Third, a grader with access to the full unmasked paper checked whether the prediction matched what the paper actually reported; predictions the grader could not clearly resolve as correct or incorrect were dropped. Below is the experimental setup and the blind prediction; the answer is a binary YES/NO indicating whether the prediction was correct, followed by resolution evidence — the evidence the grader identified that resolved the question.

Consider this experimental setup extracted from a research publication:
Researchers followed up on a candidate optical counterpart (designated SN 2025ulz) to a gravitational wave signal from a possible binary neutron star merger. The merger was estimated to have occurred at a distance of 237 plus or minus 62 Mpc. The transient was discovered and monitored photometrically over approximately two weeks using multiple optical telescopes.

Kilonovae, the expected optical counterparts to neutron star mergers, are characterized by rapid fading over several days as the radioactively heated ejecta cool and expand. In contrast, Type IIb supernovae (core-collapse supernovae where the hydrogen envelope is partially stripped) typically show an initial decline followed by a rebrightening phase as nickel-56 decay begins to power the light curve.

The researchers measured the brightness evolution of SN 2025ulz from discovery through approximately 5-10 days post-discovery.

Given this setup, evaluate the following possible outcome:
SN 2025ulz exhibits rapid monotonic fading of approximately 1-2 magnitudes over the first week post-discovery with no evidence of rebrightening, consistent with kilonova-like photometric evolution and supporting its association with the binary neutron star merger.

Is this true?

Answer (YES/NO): NO